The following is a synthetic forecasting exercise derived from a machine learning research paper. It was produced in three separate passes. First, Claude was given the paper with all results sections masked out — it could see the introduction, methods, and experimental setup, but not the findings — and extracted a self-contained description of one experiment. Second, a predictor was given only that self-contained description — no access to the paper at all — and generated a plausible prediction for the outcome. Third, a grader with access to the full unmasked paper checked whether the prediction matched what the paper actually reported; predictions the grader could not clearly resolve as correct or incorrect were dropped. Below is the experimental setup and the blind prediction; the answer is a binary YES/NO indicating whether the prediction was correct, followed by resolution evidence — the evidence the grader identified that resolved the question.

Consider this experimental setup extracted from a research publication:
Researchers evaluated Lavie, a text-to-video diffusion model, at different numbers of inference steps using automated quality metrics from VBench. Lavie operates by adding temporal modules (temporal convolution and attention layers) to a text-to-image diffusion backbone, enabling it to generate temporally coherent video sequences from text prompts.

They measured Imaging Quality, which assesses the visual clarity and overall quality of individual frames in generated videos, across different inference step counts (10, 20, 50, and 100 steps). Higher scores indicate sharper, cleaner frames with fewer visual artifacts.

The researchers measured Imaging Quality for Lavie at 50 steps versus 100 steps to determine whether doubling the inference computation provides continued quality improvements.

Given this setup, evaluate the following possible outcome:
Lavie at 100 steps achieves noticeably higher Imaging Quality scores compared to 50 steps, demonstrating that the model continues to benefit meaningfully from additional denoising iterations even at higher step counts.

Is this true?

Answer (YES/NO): NO